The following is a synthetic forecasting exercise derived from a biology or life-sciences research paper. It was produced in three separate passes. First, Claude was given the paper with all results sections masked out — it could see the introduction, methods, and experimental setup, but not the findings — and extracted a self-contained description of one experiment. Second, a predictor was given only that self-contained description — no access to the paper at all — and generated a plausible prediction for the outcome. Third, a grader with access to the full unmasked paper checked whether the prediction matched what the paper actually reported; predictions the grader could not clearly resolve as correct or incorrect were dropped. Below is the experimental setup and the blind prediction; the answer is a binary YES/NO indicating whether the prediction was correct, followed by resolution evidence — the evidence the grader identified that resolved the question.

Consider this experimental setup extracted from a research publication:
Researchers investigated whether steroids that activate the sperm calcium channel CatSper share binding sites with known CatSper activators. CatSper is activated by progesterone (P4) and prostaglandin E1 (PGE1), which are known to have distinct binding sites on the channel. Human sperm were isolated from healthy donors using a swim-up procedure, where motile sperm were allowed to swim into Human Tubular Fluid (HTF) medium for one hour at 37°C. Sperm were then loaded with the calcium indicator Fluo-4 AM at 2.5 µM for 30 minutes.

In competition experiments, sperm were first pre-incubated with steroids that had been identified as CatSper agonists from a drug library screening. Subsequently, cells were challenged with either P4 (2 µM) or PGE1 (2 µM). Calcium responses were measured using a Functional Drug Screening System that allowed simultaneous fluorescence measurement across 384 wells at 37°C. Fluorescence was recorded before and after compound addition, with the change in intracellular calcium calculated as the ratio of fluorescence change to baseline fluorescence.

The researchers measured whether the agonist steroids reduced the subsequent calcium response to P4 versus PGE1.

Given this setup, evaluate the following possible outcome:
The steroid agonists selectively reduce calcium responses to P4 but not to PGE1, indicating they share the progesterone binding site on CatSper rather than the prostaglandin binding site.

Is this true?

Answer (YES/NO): YES